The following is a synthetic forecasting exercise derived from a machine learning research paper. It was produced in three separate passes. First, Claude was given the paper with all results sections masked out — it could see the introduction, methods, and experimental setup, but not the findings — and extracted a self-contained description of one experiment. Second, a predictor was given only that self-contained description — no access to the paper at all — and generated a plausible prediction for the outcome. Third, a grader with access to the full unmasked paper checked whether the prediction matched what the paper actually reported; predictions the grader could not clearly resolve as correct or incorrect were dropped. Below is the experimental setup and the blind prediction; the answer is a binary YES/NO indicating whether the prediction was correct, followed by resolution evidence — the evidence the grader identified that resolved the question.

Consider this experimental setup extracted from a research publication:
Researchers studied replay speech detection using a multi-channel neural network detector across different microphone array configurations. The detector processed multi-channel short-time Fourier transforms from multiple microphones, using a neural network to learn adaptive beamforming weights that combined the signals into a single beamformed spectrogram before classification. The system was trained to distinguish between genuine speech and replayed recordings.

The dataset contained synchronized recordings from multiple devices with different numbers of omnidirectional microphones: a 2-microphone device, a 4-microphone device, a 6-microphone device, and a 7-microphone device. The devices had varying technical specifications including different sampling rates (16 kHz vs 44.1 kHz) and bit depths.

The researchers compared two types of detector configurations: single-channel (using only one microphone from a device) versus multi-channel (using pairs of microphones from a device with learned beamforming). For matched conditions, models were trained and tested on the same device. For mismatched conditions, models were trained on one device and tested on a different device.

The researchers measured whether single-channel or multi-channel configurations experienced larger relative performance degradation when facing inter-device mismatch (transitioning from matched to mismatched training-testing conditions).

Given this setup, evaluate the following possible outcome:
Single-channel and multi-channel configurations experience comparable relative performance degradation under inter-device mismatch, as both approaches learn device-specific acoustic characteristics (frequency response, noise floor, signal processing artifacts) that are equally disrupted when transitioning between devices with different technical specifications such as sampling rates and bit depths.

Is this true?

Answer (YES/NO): NO